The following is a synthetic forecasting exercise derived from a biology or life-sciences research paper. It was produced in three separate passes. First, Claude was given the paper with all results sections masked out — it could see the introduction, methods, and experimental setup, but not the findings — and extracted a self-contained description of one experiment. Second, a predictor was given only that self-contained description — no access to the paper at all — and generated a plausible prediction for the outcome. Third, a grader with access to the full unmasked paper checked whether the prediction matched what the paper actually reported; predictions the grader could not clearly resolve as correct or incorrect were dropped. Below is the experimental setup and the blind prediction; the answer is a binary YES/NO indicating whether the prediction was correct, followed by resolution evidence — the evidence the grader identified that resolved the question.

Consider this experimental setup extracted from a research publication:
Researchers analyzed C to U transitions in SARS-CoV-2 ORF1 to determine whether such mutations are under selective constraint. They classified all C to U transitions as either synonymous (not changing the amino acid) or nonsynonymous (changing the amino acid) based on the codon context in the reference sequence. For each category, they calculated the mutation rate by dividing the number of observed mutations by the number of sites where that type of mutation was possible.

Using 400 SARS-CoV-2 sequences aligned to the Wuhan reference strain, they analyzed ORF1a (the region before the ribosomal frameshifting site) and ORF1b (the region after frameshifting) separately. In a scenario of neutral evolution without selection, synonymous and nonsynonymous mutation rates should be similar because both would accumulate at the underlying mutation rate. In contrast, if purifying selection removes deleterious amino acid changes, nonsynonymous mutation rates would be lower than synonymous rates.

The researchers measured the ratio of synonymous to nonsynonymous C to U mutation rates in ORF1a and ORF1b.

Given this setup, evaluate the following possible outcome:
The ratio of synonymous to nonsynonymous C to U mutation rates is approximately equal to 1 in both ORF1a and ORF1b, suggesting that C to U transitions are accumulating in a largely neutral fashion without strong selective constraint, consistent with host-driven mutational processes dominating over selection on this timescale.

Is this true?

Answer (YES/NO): NO